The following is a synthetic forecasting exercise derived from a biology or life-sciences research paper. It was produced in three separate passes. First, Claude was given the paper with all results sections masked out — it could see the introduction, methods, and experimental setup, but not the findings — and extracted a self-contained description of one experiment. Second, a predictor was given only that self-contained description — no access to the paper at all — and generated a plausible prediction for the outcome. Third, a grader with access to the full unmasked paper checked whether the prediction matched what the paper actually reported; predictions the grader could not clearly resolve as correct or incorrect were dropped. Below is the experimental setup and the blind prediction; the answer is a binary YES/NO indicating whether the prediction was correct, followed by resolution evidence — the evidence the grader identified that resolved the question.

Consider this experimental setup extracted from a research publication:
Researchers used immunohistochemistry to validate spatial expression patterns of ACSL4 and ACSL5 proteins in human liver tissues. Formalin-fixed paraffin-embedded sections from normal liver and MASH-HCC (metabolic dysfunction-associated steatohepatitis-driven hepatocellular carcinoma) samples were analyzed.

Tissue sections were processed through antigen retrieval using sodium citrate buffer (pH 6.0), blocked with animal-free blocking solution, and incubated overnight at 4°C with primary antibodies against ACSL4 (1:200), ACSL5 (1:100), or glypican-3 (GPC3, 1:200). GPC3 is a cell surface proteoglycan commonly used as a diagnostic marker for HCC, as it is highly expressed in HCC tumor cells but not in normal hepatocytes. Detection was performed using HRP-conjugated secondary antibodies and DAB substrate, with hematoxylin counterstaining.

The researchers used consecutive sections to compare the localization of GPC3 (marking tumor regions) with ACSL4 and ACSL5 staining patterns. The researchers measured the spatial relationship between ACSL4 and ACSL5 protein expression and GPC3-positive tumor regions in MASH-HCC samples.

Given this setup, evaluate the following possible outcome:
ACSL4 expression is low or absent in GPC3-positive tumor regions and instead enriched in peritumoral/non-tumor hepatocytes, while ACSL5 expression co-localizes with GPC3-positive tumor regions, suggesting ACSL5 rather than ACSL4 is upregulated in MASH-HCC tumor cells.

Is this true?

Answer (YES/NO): NO